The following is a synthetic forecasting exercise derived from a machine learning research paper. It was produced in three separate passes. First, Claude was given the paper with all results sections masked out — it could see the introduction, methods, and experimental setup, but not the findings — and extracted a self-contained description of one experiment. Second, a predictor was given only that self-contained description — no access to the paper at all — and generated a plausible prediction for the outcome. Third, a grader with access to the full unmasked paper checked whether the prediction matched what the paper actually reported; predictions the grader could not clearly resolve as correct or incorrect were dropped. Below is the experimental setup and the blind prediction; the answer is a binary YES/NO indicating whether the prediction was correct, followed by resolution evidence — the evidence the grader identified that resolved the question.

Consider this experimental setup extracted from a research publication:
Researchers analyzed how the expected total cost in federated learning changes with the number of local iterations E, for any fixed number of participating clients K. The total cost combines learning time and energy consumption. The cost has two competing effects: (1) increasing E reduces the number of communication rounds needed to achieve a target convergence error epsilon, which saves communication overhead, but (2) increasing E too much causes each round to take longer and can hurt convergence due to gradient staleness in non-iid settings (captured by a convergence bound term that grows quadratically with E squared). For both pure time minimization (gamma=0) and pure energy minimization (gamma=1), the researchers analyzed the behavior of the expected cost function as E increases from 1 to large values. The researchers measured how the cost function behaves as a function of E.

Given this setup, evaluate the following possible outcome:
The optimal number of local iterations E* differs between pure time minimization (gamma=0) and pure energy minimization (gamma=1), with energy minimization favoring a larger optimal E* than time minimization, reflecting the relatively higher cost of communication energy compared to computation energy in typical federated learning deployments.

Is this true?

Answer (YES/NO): NO